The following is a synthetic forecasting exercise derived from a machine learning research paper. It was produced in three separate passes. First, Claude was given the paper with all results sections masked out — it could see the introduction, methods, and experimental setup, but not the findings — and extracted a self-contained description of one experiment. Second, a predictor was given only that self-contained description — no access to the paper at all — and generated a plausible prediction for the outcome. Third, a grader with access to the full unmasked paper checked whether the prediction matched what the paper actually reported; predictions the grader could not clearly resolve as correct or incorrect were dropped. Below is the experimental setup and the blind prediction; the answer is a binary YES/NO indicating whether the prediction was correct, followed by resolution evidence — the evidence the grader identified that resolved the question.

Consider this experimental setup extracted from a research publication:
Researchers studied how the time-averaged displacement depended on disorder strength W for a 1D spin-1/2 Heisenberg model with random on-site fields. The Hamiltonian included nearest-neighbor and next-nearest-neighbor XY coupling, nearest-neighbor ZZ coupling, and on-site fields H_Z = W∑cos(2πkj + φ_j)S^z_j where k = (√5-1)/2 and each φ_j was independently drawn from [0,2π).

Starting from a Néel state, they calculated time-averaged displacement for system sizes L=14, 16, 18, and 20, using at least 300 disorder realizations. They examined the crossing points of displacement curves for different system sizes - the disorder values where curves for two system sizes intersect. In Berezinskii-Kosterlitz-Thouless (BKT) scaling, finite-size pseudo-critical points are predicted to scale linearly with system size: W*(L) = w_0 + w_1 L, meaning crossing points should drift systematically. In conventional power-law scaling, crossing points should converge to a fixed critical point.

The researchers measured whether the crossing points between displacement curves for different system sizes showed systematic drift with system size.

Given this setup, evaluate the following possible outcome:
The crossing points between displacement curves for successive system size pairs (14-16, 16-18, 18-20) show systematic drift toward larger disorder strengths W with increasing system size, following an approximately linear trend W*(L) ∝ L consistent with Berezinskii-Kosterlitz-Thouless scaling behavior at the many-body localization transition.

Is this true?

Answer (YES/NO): YES